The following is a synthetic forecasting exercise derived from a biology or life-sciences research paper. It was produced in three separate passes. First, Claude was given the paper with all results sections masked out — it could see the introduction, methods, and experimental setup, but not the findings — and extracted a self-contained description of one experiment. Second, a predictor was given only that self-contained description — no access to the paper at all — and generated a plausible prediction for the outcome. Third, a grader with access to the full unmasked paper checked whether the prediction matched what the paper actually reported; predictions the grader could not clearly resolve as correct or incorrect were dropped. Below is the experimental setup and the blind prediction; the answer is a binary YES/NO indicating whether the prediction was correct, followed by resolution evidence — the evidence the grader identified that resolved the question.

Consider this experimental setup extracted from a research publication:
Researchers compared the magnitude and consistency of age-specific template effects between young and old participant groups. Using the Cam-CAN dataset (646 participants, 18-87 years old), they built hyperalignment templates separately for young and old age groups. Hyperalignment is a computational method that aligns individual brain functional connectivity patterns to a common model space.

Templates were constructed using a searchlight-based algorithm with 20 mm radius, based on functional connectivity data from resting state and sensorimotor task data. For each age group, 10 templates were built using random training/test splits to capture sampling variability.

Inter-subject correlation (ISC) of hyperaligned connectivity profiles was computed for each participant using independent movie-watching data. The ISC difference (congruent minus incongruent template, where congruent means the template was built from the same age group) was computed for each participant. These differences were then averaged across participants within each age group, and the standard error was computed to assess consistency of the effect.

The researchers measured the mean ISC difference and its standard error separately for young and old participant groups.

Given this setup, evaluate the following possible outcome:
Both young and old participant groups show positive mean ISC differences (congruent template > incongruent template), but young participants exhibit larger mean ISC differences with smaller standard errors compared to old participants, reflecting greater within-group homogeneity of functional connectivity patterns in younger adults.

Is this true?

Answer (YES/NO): YES